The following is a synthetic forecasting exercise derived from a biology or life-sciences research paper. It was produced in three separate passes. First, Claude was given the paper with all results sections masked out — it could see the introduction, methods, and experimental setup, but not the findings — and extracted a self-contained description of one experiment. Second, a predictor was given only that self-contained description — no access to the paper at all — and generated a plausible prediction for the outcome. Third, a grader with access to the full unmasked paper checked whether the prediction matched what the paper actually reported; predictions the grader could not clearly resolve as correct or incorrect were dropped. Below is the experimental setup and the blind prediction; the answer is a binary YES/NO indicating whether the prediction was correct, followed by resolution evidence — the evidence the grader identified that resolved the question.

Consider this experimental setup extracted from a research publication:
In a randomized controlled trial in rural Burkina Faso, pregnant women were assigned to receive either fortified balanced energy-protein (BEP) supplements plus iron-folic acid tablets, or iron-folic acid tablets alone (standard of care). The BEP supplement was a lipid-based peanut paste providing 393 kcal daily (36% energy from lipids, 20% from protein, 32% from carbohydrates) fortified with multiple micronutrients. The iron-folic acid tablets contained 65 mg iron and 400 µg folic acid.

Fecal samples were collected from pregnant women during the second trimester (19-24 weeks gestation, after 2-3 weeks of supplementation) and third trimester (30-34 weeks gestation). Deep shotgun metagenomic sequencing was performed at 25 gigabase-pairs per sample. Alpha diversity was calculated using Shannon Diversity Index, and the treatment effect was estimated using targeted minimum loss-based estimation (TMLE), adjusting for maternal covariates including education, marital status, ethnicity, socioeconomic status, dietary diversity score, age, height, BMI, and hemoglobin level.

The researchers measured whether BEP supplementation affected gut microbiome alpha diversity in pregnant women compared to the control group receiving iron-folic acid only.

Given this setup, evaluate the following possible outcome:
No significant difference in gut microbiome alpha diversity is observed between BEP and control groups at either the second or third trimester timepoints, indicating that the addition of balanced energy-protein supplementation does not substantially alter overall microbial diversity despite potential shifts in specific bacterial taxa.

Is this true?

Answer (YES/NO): NO